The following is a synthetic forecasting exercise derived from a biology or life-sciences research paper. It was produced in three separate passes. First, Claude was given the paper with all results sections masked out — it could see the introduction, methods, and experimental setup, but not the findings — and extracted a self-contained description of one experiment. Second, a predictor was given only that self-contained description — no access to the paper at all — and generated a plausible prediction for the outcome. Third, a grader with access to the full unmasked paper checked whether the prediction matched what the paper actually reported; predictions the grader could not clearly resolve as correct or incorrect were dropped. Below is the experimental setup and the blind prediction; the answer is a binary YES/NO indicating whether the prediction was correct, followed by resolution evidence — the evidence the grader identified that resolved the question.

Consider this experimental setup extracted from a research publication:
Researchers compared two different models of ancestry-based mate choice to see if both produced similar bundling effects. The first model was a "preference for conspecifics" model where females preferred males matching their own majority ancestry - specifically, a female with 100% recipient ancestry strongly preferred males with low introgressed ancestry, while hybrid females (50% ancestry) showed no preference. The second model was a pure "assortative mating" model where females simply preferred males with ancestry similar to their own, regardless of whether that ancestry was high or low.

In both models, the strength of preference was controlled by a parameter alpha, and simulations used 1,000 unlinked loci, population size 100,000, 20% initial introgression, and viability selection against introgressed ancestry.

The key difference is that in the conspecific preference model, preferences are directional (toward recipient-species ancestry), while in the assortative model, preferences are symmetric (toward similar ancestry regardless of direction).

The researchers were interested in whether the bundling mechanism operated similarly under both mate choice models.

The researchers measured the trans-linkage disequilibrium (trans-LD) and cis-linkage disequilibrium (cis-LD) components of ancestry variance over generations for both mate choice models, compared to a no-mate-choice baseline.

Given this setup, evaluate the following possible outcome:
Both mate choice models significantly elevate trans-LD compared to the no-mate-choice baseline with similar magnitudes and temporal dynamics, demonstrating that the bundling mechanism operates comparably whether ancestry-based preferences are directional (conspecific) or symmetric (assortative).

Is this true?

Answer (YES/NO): NO